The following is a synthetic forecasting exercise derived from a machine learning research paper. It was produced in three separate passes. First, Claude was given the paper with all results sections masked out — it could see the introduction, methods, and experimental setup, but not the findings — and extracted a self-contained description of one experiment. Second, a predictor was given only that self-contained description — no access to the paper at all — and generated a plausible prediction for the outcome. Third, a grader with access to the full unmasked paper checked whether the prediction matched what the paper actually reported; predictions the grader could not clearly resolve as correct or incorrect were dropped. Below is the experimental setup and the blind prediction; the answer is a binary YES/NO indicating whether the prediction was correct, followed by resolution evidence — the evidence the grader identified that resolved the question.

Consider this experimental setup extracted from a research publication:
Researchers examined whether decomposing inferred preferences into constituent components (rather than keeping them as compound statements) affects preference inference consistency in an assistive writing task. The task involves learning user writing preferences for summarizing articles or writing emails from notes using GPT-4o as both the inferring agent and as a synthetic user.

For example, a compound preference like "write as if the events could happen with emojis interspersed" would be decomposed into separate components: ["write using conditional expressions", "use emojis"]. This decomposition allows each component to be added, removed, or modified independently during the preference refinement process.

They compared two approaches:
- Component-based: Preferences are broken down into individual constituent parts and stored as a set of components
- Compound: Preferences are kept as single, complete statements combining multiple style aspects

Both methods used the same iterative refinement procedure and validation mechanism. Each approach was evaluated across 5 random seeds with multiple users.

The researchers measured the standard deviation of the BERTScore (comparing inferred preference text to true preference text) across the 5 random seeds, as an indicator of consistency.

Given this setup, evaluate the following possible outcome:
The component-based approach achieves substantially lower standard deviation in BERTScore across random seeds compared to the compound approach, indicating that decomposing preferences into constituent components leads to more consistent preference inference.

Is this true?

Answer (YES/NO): NO